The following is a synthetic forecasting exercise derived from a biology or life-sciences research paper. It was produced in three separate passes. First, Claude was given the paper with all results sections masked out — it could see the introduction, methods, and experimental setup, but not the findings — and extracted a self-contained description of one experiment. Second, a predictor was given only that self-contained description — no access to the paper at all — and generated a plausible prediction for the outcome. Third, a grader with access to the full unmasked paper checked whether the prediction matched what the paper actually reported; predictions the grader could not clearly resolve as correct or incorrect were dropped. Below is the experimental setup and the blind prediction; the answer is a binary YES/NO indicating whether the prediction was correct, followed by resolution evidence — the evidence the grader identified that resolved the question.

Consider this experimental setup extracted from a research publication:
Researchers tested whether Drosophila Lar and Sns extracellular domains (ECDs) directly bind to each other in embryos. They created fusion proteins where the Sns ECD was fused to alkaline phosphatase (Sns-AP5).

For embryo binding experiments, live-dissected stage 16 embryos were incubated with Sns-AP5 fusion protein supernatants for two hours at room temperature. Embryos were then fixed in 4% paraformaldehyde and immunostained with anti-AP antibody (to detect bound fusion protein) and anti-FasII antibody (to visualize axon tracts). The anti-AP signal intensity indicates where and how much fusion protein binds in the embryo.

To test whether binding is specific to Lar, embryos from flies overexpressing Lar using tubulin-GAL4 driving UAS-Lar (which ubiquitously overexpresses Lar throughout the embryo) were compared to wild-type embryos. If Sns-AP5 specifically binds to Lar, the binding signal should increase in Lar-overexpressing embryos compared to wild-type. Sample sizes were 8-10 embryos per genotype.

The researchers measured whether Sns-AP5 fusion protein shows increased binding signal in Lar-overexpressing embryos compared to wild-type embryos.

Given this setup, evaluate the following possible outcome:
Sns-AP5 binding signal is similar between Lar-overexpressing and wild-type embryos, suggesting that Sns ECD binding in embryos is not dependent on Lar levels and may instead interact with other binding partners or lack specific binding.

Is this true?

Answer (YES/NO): NO